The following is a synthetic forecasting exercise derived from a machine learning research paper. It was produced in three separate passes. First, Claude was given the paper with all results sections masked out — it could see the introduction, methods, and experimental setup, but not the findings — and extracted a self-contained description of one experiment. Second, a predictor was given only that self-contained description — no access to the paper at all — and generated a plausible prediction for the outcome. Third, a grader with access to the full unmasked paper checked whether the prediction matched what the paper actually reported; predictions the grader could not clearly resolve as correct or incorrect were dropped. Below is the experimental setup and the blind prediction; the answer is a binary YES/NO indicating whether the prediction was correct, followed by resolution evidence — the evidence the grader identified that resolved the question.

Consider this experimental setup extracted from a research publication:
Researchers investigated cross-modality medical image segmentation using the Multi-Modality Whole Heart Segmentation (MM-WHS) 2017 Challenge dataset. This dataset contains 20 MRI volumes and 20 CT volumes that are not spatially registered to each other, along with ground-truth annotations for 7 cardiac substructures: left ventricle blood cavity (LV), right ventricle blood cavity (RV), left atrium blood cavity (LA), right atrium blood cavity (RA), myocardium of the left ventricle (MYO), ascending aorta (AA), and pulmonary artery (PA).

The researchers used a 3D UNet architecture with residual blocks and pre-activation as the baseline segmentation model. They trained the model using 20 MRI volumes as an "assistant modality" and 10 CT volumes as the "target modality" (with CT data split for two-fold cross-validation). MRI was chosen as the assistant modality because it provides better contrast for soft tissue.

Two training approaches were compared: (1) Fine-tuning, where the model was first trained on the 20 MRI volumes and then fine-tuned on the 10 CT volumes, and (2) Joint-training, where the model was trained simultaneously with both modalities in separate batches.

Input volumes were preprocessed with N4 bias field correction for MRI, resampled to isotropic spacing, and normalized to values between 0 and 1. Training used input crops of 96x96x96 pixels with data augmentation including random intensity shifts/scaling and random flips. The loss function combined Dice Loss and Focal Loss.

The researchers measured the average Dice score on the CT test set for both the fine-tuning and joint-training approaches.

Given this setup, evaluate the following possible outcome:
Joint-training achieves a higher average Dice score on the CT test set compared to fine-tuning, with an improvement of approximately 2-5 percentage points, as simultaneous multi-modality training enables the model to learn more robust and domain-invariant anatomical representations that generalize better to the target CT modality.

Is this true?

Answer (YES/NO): NO